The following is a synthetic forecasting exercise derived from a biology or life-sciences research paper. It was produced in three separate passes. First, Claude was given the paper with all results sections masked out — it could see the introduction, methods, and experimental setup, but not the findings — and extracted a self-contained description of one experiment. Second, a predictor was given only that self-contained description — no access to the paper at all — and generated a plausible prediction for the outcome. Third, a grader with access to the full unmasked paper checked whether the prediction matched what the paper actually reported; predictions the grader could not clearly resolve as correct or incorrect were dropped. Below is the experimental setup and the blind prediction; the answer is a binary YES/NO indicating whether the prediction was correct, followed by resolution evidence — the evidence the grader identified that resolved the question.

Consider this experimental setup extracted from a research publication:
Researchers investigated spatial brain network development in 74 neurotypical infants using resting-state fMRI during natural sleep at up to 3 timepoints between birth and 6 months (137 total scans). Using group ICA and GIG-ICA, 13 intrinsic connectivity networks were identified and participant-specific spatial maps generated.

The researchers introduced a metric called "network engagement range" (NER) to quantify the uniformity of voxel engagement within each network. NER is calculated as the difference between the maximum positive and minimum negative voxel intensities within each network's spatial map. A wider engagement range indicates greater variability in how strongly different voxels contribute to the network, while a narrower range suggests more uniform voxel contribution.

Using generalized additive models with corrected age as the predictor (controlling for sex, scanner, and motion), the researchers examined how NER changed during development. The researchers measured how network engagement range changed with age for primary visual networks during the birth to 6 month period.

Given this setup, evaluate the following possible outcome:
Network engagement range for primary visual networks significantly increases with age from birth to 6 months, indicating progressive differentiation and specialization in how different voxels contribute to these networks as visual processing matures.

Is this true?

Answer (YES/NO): NO